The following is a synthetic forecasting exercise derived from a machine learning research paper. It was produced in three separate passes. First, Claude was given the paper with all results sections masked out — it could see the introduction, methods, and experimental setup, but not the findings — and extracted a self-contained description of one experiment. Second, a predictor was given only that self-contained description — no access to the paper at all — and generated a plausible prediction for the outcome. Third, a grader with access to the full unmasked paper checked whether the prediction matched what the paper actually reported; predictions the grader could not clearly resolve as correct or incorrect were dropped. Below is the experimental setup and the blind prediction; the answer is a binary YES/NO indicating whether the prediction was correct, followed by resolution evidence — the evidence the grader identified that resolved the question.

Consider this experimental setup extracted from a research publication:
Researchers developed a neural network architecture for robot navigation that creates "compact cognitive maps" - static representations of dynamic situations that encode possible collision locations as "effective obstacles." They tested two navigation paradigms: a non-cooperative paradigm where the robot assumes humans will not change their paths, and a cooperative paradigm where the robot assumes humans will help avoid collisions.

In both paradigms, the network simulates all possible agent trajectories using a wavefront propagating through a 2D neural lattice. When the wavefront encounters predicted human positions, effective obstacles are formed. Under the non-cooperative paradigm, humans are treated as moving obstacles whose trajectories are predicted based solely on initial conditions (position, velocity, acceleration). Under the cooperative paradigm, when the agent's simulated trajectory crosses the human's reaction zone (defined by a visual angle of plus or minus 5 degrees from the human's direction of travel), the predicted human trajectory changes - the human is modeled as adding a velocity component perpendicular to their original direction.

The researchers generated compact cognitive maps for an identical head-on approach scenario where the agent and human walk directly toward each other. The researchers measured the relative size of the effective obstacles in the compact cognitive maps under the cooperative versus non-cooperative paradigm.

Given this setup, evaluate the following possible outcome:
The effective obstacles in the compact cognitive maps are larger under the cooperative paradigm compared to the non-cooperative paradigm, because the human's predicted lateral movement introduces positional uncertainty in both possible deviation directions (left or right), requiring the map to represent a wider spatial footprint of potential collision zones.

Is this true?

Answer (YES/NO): NO